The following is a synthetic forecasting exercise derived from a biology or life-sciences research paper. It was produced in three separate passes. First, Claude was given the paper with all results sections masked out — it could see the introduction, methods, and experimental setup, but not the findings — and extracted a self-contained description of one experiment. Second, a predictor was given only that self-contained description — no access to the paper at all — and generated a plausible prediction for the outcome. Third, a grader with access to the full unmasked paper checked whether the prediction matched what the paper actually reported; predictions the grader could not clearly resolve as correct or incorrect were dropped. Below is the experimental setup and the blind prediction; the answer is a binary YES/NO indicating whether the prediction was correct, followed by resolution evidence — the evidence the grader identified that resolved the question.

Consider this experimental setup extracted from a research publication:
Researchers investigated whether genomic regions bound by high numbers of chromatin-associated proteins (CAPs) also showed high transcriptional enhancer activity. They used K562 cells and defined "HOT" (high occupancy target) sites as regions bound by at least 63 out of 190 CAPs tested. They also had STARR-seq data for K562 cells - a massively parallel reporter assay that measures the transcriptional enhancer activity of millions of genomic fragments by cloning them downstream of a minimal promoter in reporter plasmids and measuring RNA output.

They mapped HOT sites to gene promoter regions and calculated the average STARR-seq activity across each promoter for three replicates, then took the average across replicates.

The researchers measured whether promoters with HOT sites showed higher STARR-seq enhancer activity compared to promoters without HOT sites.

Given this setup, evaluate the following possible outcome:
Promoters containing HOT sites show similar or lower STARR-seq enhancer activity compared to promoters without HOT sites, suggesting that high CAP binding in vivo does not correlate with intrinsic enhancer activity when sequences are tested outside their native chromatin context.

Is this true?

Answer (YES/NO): NO